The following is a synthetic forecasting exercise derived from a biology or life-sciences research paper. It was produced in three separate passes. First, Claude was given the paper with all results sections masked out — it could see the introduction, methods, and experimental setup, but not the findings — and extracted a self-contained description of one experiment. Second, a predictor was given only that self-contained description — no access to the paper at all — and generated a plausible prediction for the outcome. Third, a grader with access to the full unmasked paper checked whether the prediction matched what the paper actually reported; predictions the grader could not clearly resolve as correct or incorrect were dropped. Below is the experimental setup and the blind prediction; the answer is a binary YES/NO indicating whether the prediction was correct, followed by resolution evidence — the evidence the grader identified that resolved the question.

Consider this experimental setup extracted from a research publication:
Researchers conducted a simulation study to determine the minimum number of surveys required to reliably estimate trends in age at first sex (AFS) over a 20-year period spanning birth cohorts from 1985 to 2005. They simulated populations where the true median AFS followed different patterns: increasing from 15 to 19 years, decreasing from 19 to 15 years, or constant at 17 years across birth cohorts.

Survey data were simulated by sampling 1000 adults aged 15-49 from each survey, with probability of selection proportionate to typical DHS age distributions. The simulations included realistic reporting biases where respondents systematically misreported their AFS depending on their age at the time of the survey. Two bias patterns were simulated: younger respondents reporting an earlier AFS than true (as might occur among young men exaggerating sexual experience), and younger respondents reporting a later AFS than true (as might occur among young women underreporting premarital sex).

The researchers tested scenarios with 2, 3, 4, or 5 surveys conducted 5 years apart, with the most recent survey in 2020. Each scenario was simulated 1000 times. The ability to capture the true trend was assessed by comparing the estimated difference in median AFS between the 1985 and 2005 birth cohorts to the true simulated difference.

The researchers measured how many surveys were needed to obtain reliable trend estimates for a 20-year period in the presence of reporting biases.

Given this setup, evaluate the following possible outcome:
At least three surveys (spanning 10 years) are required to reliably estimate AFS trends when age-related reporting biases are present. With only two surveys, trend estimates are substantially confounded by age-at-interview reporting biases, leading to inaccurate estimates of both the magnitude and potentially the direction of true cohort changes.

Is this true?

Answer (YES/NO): YES